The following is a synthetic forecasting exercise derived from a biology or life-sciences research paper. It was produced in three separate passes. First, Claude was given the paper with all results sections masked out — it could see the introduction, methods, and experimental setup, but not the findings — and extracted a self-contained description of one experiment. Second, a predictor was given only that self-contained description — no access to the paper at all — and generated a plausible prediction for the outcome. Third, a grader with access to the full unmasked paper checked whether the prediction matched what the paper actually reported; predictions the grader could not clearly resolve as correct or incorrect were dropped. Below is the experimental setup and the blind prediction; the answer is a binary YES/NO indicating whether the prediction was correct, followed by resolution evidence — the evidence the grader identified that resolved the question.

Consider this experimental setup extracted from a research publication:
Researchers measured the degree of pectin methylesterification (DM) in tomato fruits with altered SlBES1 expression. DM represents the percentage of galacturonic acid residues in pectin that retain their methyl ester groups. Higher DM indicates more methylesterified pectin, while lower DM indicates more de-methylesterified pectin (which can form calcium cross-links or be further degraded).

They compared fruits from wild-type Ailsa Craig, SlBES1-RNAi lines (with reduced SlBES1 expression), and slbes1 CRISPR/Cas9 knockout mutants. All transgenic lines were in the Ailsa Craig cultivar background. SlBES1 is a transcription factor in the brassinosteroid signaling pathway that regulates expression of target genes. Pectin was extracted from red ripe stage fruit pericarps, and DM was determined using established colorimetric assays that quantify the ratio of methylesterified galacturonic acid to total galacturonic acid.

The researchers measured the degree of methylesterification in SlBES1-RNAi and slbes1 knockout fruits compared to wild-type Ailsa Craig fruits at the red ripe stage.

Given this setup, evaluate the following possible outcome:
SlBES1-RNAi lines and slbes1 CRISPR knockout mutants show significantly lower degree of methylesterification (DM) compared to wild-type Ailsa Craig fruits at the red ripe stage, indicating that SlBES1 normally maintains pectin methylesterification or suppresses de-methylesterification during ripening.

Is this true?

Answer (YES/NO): YES